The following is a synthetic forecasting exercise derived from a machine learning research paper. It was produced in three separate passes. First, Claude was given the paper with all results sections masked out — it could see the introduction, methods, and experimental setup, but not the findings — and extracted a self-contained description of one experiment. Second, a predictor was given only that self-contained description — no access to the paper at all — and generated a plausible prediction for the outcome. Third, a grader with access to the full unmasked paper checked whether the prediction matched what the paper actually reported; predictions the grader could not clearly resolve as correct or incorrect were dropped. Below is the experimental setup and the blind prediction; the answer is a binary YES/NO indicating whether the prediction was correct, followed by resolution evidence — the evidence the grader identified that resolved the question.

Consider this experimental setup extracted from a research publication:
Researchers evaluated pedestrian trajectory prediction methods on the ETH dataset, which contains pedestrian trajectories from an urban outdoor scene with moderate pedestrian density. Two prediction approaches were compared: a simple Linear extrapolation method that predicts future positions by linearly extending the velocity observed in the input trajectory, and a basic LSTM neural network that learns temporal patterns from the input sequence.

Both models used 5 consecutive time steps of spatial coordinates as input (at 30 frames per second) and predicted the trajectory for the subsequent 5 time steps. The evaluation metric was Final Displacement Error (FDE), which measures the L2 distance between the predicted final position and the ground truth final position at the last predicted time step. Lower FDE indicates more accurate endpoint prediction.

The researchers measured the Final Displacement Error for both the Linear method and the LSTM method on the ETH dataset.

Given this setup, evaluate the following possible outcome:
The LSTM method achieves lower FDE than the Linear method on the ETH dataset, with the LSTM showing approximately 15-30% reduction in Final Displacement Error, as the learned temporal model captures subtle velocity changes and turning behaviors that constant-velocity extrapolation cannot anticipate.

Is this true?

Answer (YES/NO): NO